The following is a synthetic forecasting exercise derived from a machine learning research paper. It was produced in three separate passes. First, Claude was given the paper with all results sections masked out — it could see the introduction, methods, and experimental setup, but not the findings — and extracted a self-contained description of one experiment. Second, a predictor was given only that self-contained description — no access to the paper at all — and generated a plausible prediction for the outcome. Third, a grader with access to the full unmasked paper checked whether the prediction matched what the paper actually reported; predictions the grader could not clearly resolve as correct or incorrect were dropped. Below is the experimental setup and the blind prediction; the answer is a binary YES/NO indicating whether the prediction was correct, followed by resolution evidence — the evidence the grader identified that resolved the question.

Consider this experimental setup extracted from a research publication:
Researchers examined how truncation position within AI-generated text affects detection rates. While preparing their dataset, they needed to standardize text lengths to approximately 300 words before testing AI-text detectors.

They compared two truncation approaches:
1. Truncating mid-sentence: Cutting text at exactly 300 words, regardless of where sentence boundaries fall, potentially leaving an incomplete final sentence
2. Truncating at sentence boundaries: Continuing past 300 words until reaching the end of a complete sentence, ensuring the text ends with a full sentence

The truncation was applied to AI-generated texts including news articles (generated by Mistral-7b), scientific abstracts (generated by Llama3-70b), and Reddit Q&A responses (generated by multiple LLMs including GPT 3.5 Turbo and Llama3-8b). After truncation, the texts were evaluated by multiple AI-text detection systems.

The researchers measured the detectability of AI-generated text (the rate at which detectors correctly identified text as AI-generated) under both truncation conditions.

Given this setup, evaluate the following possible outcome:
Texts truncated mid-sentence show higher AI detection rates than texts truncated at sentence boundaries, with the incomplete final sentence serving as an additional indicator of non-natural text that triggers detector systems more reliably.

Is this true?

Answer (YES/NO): NO